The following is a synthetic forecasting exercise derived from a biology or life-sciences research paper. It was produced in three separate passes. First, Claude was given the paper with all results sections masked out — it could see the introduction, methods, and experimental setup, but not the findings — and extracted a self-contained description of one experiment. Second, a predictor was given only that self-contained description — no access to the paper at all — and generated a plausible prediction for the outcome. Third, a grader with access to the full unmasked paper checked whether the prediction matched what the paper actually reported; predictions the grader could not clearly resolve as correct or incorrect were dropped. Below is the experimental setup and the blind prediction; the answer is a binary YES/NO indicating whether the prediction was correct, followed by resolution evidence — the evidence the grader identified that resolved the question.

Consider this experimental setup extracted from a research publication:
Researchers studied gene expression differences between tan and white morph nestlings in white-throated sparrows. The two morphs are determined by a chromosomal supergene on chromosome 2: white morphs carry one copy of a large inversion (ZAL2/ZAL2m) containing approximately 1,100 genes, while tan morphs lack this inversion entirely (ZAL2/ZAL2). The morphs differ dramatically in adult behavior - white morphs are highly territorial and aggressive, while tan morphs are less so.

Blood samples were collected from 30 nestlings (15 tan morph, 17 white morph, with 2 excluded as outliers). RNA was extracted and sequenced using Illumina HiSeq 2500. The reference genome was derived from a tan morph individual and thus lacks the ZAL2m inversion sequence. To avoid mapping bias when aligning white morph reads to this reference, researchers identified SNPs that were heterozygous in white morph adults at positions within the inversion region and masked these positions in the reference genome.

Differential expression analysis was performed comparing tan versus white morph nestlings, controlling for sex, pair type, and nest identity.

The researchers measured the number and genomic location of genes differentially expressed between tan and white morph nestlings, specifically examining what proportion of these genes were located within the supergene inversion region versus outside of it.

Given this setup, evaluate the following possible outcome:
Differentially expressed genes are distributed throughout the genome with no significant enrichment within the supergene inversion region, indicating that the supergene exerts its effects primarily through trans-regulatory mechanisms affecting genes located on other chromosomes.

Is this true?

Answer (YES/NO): NO